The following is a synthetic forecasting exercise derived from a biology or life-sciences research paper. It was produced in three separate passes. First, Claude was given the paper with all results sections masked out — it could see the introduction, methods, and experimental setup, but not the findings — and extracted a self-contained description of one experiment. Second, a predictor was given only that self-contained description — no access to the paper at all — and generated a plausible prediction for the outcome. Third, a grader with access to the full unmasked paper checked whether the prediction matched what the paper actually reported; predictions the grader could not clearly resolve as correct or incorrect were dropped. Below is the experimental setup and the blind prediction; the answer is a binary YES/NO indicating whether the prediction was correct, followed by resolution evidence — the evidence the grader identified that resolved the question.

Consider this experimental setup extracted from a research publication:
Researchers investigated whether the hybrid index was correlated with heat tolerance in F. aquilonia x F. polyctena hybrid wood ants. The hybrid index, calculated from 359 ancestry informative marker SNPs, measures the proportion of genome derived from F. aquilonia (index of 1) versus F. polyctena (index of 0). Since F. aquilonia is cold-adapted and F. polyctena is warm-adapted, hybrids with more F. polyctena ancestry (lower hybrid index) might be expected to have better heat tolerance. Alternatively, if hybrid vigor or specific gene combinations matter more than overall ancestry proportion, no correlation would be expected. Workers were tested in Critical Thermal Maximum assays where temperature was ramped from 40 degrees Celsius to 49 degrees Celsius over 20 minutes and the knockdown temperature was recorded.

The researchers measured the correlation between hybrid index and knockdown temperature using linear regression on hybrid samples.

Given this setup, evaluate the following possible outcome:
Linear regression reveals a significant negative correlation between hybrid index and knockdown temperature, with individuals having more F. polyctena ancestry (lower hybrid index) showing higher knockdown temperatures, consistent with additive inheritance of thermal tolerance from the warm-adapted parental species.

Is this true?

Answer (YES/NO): NO